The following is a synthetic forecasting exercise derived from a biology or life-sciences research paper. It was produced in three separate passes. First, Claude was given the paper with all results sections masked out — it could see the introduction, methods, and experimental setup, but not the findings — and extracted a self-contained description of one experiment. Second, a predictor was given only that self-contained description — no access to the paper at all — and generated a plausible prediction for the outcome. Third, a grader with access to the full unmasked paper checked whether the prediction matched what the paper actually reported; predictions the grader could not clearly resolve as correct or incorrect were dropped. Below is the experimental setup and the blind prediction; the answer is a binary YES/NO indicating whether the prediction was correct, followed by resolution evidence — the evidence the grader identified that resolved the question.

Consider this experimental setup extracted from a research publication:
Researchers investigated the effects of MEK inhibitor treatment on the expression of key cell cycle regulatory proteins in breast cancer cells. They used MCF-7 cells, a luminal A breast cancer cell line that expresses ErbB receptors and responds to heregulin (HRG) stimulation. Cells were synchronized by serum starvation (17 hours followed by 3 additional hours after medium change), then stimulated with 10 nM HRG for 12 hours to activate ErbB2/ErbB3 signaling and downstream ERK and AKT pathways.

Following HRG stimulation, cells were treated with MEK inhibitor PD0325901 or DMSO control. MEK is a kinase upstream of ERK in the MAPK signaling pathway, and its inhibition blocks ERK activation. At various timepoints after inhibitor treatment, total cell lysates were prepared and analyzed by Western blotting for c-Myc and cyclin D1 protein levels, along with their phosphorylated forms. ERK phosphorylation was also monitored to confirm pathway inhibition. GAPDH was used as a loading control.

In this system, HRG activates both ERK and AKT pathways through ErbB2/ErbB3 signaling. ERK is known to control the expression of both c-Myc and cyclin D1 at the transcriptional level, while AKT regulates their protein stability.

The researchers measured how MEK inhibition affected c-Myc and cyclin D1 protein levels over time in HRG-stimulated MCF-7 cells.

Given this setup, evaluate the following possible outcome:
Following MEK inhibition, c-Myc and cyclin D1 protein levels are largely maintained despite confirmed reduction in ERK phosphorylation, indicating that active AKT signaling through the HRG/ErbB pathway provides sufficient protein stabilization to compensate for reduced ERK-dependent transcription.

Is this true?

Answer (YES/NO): NO